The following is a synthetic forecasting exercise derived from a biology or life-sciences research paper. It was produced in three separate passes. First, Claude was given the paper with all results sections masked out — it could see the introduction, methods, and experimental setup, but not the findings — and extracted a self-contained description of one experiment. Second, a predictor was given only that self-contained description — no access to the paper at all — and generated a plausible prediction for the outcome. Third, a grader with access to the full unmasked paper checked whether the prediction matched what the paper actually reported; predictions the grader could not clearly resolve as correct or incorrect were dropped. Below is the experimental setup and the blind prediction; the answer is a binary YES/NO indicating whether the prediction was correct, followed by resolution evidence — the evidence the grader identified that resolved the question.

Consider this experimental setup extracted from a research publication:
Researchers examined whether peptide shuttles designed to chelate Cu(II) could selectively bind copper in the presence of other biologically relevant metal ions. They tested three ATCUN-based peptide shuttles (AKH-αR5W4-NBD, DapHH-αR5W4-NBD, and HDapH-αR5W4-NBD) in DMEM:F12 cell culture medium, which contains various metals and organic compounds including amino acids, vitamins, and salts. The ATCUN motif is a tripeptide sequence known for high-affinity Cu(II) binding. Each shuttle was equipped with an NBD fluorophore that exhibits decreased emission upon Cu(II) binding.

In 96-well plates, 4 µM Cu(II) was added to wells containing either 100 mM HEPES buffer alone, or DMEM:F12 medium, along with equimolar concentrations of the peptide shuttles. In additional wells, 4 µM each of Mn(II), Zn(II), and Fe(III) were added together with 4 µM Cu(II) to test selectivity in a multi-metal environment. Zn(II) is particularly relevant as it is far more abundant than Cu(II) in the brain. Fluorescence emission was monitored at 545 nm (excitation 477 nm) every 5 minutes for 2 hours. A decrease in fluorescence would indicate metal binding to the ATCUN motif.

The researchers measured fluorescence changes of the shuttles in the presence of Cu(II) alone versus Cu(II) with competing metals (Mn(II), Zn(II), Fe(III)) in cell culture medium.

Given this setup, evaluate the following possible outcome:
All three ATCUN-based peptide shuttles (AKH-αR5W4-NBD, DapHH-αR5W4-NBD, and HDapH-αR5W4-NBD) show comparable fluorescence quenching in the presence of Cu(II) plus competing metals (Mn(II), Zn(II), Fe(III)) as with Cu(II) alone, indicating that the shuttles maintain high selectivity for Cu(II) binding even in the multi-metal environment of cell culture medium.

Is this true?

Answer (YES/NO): YES